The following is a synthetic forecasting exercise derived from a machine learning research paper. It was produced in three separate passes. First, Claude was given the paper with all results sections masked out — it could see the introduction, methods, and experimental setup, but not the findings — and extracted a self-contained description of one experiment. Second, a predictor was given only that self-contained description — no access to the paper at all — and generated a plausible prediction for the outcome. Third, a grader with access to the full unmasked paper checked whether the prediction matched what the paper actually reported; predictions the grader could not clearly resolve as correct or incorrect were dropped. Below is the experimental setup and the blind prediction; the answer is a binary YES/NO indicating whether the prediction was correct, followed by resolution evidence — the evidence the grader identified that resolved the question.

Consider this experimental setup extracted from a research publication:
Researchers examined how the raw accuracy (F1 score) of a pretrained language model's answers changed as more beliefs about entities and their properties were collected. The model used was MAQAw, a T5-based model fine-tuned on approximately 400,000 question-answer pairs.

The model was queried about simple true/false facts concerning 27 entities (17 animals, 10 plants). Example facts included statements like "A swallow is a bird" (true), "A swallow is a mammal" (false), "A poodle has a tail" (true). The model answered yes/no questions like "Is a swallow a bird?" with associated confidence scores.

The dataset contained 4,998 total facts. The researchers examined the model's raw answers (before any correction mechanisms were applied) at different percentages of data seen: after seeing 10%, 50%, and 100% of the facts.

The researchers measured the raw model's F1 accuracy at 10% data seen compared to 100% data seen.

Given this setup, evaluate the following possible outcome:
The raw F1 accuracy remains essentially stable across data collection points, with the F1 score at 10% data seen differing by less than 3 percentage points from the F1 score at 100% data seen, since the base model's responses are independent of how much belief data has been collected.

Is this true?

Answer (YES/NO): YES